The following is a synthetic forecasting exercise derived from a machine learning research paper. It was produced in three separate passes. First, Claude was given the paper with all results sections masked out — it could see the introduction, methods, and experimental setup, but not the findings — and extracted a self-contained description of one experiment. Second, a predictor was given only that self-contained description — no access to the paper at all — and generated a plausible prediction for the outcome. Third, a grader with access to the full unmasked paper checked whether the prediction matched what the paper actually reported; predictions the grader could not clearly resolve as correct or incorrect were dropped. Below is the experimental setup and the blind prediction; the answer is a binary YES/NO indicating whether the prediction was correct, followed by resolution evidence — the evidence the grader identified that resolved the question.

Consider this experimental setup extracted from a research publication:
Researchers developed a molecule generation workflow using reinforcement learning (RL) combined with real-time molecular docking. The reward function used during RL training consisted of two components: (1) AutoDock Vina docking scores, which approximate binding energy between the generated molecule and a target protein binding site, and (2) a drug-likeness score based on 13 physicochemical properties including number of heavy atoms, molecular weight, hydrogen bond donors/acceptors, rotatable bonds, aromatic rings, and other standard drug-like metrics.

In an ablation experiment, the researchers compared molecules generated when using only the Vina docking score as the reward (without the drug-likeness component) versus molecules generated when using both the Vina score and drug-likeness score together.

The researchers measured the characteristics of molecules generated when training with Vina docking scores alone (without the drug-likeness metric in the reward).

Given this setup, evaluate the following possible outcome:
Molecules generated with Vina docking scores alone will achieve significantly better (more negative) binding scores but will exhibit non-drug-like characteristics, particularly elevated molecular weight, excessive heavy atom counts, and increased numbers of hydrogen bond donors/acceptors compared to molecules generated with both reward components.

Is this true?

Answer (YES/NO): NO